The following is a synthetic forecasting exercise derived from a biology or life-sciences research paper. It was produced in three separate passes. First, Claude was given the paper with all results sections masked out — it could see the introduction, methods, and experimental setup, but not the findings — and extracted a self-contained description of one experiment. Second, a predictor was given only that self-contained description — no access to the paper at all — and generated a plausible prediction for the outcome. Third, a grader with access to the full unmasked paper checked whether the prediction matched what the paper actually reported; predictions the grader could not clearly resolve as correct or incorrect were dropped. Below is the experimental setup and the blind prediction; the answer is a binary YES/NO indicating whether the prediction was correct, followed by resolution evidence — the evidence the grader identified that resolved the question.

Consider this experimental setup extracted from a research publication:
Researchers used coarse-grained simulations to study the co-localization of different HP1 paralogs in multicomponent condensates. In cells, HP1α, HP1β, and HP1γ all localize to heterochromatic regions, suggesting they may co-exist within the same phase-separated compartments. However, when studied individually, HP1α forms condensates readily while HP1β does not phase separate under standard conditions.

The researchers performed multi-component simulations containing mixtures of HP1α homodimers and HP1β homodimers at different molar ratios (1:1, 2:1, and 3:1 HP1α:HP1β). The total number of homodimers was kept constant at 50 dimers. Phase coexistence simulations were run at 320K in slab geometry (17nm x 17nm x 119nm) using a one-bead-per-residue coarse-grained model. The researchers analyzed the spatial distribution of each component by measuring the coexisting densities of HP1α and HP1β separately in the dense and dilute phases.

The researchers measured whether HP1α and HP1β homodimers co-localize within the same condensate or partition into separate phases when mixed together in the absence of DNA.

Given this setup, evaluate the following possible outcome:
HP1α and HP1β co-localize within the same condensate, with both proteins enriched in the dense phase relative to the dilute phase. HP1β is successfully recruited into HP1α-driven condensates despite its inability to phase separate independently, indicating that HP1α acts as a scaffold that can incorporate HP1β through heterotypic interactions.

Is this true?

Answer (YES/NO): YES